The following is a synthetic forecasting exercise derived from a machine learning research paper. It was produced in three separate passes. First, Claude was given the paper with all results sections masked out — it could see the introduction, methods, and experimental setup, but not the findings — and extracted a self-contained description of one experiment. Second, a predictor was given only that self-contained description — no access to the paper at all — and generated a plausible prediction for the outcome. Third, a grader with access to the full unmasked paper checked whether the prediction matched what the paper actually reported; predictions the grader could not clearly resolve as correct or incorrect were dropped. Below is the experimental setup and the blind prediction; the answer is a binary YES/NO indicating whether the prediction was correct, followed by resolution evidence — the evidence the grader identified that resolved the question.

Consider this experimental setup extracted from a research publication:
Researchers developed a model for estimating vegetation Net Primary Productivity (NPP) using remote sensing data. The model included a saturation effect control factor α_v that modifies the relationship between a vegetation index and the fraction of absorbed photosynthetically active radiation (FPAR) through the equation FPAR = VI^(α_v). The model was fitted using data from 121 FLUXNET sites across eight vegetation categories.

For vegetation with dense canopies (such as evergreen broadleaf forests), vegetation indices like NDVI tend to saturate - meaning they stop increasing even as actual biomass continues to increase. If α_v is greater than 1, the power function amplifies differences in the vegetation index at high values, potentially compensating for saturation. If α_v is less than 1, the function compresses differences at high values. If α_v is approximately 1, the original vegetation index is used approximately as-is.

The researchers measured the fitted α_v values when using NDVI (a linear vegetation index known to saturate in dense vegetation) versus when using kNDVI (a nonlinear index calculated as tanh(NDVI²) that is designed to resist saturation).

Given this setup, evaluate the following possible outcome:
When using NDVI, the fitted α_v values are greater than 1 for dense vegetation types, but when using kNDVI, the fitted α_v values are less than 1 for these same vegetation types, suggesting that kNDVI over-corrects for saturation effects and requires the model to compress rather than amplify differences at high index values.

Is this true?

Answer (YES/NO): YES